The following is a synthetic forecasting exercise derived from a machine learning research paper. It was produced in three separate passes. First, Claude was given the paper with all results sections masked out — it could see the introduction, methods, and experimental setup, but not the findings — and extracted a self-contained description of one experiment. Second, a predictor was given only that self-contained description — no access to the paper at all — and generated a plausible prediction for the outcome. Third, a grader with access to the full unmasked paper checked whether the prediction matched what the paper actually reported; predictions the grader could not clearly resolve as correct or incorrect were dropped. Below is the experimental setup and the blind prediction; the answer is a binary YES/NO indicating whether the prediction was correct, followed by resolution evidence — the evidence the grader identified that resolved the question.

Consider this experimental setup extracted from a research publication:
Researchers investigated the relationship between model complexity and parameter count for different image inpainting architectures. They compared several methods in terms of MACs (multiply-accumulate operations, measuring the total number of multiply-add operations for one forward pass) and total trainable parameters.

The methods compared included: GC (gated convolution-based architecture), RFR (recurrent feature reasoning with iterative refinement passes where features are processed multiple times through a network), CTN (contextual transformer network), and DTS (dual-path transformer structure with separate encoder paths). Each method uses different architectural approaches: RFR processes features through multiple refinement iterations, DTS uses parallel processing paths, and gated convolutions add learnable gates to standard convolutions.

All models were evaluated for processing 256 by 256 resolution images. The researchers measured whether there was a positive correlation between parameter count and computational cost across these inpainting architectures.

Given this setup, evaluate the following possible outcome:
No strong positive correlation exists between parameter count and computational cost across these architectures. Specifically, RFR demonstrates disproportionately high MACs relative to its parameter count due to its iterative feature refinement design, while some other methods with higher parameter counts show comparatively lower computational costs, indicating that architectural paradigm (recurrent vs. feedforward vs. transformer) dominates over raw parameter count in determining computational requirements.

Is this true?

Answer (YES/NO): YES